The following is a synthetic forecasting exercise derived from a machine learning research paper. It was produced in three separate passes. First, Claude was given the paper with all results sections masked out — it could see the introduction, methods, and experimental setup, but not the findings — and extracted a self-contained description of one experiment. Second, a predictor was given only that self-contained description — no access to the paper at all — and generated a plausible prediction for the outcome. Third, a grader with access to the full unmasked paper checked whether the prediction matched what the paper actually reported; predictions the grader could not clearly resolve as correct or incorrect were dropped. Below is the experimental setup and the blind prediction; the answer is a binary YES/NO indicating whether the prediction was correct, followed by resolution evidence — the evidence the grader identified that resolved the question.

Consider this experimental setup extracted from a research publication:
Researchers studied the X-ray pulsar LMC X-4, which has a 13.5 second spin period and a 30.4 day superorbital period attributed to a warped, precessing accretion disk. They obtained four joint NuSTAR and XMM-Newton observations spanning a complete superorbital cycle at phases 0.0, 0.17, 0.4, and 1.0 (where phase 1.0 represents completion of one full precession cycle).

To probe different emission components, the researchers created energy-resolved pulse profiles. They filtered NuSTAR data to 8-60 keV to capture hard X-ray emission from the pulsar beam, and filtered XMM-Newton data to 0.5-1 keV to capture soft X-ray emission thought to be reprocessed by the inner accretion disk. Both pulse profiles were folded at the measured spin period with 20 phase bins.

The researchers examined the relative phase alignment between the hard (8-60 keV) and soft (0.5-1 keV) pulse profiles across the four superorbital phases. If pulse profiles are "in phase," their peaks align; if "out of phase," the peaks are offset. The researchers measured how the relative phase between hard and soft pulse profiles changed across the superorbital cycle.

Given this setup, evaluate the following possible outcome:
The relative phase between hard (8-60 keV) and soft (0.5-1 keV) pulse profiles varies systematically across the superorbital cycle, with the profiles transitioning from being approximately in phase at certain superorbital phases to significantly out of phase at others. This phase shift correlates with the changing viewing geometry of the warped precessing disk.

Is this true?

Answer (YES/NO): YES